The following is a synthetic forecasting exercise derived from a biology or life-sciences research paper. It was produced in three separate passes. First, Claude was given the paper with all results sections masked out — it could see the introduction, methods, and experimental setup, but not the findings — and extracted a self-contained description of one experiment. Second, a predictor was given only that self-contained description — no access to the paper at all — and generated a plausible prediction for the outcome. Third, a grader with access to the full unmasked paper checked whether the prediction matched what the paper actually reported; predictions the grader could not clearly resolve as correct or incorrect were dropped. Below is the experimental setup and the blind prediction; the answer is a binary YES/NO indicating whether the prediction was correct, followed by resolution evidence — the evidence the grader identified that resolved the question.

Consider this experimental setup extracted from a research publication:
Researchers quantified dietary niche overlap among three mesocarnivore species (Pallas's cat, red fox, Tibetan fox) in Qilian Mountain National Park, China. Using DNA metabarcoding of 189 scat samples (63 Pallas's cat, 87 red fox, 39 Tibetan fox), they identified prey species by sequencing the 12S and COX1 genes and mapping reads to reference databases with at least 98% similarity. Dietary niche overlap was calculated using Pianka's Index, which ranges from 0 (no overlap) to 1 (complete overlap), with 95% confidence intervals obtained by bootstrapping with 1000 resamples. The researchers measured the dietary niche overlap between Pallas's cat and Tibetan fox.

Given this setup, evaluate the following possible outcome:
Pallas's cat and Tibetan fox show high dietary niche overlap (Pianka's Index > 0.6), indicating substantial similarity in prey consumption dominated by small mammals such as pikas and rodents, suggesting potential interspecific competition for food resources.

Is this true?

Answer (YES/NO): YES